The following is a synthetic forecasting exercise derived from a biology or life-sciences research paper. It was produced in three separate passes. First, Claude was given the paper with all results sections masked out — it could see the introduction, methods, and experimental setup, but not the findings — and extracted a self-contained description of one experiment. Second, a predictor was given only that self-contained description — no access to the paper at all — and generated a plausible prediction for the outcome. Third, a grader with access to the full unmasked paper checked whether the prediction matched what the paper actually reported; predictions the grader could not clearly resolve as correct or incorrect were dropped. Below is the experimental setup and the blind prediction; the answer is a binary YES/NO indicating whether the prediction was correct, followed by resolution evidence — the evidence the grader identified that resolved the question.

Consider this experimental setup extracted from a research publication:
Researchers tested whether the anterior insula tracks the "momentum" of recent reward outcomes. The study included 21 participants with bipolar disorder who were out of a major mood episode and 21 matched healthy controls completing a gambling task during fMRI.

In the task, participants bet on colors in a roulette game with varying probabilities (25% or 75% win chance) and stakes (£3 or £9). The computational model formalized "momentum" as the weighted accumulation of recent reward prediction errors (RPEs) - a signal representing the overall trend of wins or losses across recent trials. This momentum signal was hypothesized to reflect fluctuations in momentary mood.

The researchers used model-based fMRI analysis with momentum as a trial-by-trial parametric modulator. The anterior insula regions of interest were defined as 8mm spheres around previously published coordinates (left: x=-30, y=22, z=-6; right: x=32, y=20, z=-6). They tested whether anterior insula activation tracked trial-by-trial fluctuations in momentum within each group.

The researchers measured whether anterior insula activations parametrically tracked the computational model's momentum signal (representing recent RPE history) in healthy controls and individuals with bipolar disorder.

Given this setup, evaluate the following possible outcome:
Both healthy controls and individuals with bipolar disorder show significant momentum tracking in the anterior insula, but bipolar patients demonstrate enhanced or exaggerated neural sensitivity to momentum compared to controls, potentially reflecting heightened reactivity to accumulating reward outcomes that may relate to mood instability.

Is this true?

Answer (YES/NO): NO